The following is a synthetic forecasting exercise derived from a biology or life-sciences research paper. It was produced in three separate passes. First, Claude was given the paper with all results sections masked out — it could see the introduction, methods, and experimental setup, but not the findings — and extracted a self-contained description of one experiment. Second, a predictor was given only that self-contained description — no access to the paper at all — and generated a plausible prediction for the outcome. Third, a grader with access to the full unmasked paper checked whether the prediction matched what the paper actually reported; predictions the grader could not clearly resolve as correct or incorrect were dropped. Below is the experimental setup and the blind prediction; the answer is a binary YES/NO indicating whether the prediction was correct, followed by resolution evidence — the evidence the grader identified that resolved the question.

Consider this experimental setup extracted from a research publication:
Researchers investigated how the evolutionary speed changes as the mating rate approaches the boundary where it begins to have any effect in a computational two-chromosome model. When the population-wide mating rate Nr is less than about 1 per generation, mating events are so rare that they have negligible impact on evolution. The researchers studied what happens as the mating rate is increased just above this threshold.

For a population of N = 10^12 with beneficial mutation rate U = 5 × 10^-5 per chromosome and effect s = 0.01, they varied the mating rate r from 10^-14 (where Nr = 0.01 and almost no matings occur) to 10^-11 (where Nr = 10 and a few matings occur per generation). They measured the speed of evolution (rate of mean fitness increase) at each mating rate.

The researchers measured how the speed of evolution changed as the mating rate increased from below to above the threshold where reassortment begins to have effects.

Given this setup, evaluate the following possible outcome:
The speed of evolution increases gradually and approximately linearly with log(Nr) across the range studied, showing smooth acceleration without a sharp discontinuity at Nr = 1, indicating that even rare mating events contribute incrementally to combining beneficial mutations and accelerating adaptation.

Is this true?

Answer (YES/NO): NO